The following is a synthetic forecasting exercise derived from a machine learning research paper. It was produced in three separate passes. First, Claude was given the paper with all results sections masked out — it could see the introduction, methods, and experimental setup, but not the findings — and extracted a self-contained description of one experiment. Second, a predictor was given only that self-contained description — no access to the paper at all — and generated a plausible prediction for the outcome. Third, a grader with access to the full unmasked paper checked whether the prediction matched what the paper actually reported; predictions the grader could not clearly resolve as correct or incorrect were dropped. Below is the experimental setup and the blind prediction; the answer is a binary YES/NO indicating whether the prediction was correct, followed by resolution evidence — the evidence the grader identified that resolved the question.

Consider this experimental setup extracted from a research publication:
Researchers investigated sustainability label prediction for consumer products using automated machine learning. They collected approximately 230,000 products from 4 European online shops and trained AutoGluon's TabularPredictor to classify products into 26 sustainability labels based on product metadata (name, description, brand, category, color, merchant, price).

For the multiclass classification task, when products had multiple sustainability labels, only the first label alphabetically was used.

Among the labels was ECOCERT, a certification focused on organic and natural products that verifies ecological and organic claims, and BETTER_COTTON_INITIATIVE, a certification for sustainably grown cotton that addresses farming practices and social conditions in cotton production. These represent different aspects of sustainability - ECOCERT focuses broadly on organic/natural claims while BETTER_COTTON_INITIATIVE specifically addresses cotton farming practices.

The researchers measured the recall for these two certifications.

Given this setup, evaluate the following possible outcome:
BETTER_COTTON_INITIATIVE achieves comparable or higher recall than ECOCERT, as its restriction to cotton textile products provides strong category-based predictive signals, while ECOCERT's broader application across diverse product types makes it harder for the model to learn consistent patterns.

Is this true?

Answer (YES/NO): YES